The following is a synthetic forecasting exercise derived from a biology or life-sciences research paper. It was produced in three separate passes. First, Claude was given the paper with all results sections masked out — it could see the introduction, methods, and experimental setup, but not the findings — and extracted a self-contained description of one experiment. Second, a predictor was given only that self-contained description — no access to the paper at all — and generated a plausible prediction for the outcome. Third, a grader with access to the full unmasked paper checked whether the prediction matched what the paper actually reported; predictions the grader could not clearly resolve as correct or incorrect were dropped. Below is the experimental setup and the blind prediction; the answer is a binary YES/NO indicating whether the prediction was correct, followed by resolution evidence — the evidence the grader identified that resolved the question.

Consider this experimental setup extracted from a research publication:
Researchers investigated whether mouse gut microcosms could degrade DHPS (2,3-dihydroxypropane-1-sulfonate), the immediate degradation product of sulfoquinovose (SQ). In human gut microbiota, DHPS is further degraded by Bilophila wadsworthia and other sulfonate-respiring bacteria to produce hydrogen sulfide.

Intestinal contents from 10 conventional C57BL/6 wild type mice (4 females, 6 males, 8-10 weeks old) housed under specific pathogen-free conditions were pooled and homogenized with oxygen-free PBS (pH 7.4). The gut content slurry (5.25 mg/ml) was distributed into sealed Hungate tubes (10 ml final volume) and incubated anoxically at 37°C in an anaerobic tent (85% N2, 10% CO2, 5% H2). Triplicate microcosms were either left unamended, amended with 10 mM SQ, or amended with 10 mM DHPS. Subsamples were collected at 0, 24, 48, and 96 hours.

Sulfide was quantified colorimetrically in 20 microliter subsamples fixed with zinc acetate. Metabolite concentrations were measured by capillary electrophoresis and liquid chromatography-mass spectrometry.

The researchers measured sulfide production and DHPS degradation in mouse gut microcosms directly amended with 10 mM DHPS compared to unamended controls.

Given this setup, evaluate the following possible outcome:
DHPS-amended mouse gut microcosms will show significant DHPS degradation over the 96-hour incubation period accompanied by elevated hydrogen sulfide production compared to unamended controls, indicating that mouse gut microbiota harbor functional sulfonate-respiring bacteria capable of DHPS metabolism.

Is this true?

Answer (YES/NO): NO